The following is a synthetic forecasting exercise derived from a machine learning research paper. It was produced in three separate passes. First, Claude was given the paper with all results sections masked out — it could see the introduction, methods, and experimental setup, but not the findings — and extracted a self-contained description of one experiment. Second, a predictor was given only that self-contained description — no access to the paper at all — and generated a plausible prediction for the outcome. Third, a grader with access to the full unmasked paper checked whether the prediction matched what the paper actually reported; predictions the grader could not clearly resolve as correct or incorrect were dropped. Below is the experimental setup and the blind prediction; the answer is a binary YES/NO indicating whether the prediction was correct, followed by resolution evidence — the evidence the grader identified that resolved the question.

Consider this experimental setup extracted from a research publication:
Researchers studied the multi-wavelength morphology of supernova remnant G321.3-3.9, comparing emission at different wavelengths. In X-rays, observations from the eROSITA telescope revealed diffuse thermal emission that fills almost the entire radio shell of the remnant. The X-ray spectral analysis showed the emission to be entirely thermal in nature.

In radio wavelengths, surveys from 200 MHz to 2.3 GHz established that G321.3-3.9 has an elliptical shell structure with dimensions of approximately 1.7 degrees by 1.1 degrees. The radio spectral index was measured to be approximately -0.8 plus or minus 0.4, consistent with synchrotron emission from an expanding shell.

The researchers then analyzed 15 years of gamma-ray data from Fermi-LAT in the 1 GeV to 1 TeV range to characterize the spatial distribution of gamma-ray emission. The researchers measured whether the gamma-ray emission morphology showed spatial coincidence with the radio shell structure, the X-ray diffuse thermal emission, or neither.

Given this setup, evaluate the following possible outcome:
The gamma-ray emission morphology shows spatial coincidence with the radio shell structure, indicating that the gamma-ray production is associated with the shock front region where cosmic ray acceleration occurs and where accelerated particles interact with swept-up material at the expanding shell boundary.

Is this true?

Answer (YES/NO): NO